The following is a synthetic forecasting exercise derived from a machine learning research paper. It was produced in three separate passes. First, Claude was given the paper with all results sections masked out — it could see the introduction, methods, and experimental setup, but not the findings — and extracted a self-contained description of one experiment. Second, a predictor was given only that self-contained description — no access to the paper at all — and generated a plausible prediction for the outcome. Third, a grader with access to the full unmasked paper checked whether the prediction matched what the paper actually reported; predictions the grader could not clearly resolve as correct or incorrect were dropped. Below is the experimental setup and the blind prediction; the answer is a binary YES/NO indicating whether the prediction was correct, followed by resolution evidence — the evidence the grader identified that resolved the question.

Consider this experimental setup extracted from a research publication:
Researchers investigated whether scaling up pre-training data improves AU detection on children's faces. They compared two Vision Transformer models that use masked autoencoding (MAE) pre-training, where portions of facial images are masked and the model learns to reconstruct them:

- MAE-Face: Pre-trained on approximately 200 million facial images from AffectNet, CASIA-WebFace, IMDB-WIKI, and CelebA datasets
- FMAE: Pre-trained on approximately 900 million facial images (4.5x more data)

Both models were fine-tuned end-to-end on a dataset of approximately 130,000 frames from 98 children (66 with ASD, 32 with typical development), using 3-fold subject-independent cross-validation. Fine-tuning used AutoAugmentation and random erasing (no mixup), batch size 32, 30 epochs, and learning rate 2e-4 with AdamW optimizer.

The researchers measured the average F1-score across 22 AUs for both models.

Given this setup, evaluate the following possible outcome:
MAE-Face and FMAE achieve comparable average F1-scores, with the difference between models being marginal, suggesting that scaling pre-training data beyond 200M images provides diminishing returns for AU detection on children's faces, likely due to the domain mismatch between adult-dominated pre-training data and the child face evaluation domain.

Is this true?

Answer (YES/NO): NO